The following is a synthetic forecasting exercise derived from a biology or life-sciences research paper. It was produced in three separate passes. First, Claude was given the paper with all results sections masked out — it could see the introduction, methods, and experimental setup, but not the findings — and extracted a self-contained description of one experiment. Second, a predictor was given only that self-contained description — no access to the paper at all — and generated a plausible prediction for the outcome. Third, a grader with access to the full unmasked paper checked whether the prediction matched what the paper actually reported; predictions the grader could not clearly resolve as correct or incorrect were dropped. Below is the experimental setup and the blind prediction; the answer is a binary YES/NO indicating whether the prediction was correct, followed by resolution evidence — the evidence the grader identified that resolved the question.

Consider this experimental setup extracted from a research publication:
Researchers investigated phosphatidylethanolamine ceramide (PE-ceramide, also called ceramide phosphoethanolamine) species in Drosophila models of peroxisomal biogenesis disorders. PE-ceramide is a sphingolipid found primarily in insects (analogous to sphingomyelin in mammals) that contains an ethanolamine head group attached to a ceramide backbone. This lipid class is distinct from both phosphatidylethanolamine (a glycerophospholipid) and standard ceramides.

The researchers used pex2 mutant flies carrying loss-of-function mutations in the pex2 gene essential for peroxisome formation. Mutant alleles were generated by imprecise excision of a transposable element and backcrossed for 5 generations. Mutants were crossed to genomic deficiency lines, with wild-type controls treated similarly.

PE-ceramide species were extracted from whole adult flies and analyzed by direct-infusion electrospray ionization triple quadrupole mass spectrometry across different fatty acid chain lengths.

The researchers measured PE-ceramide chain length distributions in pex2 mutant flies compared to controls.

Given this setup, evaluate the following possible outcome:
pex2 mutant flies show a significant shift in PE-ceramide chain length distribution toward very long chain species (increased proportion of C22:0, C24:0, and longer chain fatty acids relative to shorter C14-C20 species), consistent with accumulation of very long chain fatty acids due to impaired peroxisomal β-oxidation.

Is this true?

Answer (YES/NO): NO